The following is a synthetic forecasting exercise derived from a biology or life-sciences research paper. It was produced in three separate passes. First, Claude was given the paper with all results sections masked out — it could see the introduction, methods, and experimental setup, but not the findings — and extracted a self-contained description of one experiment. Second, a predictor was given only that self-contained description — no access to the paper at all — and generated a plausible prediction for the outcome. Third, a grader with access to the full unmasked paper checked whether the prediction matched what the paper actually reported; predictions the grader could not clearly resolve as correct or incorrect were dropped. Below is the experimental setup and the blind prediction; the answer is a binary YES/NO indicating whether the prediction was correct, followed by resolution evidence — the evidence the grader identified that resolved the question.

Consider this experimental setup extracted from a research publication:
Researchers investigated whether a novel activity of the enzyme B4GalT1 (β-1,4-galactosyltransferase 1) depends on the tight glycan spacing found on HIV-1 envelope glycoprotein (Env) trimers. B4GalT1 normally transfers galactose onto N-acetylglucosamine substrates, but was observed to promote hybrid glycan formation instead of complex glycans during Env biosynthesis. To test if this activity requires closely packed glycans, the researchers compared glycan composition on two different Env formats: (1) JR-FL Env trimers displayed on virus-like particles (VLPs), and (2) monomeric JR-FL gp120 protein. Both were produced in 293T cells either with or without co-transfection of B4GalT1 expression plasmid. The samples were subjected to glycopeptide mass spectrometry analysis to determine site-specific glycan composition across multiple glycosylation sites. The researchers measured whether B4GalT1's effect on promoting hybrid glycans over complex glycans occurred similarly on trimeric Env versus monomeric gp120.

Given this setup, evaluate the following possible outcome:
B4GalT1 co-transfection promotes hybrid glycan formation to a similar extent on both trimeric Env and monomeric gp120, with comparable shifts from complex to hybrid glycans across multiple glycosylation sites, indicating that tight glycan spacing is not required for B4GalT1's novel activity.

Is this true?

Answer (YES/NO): NO